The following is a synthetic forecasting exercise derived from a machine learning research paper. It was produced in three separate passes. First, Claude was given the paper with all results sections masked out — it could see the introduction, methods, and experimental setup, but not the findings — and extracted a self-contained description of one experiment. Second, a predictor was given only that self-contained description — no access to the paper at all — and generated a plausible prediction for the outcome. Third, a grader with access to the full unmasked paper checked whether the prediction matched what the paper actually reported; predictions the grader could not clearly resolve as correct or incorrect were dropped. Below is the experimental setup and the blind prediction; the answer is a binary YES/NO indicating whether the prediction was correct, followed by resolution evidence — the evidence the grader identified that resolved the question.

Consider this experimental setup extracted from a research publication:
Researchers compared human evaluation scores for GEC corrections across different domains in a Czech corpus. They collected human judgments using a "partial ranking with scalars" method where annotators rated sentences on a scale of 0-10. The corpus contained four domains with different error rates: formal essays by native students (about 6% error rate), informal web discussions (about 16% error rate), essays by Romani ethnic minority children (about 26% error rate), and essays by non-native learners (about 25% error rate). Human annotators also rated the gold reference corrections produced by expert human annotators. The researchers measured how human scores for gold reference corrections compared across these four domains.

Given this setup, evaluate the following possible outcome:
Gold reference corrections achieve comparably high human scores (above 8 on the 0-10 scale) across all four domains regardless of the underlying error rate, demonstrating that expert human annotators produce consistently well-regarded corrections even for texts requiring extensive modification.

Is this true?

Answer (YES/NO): YES